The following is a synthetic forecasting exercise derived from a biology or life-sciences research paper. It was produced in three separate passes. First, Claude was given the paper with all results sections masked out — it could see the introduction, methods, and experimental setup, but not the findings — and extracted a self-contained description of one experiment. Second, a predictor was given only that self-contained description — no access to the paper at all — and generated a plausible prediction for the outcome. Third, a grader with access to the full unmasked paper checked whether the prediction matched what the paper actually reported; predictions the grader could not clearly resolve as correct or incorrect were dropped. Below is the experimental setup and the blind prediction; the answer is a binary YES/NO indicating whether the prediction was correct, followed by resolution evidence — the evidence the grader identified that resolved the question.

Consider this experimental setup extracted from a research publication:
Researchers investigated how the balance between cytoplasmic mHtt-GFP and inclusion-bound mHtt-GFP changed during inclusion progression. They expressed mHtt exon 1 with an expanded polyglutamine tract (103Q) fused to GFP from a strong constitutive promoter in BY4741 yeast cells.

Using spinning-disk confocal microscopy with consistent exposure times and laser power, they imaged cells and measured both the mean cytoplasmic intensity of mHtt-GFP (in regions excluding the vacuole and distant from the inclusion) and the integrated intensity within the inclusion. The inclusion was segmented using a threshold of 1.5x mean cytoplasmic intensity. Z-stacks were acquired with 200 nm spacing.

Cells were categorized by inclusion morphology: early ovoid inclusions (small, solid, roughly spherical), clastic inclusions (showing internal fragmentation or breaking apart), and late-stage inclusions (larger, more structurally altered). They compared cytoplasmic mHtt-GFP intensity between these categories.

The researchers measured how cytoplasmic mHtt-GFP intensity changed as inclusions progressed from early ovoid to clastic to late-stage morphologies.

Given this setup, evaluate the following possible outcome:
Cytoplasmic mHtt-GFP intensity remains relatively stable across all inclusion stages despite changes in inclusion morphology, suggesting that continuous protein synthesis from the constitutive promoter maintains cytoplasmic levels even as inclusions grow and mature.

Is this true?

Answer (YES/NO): NO